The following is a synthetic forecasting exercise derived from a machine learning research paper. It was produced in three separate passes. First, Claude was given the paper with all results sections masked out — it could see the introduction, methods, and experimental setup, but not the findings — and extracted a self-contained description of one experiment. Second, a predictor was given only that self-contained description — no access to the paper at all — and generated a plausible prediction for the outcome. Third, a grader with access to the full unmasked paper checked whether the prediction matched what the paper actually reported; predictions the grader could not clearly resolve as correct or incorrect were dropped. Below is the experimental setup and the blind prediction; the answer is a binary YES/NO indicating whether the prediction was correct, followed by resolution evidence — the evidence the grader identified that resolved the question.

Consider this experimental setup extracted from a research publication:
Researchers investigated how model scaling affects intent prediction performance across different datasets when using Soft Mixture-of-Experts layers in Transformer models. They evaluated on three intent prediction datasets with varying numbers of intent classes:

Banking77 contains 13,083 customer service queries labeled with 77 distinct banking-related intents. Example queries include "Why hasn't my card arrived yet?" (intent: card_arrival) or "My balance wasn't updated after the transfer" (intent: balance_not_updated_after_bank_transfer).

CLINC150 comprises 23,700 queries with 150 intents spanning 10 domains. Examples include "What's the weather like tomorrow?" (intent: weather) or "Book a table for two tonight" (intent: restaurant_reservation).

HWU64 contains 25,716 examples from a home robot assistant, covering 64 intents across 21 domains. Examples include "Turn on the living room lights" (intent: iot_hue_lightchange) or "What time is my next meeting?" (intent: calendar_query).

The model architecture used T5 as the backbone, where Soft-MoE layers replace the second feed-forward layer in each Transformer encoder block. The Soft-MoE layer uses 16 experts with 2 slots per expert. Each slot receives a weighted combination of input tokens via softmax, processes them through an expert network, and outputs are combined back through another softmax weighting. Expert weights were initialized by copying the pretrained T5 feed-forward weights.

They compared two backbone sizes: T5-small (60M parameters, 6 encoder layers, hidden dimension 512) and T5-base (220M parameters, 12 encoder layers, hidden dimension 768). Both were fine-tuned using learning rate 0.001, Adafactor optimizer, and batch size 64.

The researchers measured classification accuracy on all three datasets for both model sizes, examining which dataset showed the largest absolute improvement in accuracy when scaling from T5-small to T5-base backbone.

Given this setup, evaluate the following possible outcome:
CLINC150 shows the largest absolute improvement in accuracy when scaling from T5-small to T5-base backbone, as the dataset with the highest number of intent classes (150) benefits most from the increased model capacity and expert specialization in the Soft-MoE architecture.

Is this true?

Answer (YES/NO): NO